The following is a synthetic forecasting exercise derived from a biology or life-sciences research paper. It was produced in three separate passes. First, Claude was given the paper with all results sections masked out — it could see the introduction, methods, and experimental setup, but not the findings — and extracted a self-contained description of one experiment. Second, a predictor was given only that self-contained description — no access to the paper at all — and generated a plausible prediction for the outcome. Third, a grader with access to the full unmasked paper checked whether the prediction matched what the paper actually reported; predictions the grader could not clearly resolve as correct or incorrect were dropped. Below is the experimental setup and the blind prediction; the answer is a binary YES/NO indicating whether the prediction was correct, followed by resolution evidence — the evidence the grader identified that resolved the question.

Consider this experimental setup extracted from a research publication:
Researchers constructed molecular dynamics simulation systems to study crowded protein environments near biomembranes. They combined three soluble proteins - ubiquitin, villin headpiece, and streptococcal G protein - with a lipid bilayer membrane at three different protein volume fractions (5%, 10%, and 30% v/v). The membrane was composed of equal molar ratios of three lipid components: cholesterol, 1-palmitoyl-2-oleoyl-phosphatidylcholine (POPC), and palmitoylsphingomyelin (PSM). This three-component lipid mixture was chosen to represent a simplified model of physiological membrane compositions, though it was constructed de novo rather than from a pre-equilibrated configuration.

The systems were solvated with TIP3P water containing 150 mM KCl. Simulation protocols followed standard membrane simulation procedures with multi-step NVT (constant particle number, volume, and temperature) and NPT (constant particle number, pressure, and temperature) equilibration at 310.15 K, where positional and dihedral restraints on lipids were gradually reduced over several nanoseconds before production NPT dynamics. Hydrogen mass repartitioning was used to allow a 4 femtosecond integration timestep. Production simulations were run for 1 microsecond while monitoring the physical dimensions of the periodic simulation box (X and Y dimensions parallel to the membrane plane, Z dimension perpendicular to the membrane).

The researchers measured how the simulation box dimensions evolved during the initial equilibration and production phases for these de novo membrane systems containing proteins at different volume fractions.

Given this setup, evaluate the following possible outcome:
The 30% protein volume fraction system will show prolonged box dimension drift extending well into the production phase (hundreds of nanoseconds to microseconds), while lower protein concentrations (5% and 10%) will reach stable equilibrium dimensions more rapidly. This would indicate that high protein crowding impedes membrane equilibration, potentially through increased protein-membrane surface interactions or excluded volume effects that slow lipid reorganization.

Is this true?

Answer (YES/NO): NO